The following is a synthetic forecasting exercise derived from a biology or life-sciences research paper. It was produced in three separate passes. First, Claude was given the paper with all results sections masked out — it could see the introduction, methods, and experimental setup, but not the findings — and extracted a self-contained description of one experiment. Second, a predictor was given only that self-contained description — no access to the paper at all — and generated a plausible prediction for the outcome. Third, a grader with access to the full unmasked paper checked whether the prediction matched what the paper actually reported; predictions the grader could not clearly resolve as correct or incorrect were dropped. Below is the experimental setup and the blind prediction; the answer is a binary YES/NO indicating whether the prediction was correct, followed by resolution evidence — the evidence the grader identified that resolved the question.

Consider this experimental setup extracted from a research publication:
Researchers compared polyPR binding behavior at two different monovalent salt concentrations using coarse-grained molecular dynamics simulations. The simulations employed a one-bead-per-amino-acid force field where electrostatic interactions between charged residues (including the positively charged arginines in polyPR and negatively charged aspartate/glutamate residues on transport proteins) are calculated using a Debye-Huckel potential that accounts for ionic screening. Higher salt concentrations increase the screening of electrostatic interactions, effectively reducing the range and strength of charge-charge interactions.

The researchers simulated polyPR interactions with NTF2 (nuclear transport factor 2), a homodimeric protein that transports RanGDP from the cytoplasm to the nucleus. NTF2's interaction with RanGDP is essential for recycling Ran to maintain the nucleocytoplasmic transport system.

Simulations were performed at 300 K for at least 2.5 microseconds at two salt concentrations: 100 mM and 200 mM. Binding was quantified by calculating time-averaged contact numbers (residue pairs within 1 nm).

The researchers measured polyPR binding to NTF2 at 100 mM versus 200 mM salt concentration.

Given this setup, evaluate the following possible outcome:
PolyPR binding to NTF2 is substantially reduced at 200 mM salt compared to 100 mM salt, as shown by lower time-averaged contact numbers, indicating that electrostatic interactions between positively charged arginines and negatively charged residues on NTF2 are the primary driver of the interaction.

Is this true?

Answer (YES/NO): YES